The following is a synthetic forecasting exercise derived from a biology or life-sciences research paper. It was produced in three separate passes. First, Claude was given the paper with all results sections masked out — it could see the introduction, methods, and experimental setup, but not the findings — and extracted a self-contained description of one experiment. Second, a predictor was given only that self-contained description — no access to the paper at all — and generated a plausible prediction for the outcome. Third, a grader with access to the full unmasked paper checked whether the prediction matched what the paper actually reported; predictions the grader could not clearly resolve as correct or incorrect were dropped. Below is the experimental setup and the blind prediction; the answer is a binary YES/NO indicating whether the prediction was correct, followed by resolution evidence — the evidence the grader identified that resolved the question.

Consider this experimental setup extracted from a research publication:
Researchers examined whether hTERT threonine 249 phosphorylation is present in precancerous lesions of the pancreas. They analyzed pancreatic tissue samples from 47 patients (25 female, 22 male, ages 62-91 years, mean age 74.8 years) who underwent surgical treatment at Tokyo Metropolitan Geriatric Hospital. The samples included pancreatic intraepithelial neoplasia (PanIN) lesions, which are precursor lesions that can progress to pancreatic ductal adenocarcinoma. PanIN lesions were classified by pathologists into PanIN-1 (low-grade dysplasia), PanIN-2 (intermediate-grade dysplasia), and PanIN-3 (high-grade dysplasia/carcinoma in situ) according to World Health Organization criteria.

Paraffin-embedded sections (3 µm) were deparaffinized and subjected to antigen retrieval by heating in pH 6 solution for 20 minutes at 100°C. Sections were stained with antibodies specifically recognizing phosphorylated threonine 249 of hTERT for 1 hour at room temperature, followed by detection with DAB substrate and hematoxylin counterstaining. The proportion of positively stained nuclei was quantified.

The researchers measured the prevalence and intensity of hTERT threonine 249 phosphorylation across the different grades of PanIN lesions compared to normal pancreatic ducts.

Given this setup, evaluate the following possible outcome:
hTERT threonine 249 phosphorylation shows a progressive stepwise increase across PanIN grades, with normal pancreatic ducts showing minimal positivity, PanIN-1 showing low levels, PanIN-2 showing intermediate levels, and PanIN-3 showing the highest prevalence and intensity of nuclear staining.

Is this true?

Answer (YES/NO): NO